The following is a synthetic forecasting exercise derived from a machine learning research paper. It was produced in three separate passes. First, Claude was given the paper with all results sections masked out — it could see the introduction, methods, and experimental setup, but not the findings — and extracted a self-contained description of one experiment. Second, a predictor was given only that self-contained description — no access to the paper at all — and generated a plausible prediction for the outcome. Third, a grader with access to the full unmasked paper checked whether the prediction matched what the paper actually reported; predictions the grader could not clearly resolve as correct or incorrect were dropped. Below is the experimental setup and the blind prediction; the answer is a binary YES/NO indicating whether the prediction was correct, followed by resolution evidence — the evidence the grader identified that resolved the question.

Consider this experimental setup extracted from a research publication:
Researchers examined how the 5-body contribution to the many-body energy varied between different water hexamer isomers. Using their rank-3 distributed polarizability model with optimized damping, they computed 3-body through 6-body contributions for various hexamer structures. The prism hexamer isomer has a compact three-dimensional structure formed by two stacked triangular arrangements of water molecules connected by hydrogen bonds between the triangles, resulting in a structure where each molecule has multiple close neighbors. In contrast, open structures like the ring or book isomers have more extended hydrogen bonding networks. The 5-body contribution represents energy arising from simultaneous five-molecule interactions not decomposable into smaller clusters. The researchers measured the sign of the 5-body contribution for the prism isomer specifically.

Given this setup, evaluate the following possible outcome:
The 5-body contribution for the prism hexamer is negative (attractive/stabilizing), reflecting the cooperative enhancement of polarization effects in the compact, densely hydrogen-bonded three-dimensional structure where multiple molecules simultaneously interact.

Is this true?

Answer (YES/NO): NO